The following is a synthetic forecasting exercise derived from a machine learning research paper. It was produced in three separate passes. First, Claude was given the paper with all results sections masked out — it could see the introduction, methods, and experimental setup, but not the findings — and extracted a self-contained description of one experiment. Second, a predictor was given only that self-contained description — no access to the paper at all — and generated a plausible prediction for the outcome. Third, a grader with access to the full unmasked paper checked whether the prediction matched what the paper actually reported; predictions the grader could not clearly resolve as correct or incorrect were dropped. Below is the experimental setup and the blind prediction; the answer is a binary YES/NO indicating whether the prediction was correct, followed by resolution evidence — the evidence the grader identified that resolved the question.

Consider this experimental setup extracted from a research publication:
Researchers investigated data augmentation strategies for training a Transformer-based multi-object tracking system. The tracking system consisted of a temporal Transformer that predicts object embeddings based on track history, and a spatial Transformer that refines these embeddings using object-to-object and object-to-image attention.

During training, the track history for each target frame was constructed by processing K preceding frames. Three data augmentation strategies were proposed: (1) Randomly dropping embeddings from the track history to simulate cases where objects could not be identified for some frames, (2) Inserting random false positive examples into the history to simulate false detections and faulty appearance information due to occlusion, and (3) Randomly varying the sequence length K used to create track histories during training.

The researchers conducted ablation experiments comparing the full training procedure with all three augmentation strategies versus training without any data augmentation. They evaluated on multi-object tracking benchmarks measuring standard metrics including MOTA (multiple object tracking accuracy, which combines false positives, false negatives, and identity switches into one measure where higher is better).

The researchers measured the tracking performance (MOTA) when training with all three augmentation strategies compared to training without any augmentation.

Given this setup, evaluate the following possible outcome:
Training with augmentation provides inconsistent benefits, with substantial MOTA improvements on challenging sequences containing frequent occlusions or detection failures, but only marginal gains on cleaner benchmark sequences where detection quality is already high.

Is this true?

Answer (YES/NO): NO